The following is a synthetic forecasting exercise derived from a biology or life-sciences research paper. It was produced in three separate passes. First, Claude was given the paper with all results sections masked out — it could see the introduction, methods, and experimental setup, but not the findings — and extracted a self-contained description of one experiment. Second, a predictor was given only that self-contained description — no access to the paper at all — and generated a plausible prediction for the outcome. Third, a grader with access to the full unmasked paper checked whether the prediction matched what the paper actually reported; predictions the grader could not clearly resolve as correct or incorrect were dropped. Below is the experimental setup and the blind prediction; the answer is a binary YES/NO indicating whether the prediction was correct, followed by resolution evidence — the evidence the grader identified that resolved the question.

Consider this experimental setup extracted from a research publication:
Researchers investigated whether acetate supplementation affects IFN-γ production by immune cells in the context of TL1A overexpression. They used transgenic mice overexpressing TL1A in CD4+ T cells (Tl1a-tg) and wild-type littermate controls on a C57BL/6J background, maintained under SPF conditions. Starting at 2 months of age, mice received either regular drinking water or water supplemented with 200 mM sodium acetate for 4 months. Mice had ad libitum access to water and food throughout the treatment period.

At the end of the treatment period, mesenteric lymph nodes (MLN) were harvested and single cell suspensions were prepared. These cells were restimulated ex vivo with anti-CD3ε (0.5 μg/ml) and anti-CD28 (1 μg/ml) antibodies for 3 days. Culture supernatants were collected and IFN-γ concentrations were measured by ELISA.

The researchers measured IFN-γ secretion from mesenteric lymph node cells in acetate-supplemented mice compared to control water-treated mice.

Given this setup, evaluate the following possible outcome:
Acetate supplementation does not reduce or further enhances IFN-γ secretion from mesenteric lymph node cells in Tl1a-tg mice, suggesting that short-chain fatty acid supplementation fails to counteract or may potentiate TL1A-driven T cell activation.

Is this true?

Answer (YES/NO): YES